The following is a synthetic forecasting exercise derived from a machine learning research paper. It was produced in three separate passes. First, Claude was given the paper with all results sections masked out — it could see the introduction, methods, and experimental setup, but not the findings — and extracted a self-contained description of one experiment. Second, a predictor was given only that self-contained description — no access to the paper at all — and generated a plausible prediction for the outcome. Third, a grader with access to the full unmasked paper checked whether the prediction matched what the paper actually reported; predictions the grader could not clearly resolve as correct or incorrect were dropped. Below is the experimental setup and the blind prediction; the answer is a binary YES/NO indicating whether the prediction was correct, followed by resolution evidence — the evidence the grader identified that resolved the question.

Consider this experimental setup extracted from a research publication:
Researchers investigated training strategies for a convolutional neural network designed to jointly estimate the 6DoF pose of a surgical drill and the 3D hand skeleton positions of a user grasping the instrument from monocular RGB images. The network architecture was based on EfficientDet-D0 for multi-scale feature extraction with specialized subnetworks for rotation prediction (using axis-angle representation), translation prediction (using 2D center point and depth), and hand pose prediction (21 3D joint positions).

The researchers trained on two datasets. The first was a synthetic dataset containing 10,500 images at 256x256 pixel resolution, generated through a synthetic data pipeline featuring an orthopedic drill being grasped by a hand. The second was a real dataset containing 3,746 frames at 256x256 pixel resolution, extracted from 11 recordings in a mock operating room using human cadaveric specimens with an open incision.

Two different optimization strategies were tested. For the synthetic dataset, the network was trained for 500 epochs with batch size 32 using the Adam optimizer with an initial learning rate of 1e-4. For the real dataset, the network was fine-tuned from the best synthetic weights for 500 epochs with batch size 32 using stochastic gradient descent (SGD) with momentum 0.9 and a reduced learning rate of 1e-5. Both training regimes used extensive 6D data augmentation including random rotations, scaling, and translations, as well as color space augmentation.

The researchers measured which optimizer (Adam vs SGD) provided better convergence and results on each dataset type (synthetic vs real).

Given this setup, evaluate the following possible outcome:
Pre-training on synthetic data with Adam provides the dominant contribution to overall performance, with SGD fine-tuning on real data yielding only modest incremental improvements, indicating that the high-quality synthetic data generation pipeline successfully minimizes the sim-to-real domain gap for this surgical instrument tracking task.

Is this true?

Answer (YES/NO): NO